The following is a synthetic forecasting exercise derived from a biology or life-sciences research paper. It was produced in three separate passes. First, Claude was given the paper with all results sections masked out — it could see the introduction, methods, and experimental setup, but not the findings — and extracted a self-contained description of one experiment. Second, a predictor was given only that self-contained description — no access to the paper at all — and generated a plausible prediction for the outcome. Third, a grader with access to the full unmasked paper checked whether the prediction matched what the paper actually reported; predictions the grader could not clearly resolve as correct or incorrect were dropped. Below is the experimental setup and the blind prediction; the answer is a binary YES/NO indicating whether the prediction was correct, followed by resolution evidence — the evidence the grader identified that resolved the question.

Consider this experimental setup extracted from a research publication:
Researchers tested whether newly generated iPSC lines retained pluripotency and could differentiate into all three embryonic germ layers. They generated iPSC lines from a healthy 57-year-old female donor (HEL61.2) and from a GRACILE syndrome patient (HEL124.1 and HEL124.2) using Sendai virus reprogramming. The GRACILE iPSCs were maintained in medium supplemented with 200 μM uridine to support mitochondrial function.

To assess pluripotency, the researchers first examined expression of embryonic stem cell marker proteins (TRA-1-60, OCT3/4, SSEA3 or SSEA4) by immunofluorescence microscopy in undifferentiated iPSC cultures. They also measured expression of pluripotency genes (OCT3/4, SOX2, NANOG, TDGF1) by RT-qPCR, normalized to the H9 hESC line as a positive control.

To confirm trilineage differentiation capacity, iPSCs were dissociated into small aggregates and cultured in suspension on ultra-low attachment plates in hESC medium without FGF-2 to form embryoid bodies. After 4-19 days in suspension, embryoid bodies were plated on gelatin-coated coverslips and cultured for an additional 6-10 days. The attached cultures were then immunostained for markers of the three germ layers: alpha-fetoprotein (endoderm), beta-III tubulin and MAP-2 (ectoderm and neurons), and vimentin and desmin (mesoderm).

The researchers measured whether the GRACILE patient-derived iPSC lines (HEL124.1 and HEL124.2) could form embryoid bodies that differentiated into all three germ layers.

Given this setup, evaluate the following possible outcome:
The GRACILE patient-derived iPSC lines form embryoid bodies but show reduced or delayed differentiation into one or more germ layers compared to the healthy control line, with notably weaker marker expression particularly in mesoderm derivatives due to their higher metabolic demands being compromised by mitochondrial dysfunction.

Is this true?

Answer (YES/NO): NO